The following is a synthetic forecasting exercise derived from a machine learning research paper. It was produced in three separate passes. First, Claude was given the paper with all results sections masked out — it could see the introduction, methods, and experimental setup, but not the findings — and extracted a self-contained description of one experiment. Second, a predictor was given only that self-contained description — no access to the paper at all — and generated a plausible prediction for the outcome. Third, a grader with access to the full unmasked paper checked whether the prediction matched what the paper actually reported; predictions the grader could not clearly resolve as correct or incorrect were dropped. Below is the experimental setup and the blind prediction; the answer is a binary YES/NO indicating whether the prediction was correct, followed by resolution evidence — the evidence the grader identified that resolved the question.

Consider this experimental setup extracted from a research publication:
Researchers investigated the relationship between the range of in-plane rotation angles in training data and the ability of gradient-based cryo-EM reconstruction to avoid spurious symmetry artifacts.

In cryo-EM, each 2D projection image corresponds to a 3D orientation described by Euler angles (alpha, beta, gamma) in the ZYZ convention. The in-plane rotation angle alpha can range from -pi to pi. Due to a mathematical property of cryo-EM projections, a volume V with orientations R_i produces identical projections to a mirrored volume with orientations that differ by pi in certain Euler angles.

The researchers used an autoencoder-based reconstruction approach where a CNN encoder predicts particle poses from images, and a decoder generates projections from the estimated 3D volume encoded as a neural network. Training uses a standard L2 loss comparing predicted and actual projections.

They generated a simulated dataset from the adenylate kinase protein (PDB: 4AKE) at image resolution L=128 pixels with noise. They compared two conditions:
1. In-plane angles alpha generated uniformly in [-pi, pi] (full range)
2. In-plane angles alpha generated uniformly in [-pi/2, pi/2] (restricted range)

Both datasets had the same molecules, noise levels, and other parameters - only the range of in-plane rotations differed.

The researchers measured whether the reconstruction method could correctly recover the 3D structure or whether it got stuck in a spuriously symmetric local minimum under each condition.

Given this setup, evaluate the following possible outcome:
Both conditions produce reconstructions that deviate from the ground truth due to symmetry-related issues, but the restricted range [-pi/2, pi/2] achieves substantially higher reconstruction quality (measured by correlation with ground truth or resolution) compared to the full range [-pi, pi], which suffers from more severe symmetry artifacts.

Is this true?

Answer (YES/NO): NO